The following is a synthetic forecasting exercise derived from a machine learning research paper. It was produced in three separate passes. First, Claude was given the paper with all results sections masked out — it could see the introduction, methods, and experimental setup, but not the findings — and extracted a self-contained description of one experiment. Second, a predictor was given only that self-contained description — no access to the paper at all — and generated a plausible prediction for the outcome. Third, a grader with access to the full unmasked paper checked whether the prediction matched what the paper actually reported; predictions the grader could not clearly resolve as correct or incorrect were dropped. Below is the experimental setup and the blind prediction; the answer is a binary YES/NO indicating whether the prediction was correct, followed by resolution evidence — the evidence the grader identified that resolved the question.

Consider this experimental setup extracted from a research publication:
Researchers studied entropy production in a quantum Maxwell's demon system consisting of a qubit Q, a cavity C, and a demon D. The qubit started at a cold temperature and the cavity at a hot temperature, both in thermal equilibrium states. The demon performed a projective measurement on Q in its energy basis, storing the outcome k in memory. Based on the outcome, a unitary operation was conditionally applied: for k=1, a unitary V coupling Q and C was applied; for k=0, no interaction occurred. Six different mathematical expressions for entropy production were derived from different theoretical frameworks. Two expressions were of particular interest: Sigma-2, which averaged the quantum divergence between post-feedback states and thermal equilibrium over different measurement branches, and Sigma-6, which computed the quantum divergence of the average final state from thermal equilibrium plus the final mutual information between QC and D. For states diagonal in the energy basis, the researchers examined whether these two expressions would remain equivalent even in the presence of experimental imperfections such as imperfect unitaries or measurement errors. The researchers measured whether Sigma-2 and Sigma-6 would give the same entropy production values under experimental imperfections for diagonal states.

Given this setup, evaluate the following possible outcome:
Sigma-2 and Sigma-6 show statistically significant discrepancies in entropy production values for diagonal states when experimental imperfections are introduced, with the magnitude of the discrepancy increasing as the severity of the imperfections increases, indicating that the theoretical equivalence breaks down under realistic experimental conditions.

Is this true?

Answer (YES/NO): NO